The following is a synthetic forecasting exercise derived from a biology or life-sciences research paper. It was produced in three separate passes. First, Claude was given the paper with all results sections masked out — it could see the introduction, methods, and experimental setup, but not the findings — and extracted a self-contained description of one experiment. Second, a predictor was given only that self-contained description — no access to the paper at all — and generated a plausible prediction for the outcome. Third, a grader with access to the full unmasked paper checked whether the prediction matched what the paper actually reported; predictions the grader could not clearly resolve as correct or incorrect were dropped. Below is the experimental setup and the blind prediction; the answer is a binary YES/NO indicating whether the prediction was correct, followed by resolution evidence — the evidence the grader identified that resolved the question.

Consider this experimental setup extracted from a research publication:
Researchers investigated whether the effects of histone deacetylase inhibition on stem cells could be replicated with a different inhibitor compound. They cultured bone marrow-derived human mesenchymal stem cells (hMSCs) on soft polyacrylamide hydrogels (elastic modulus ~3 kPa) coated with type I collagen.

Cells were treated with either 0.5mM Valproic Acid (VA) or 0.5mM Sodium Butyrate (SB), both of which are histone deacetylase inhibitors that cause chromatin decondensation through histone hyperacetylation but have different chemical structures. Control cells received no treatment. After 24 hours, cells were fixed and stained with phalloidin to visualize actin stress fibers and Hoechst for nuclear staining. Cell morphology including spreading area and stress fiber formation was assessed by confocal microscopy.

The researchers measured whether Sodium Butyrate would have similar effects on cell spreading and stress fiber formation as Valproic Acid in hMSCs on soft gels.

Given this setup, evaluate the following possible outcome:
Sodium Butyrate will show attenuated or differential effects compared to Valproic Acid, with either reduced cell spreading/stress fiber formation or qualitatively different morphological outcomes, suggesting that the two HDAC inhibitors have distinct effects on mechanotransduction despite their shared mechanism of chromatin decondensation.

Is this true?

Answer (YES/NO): NO